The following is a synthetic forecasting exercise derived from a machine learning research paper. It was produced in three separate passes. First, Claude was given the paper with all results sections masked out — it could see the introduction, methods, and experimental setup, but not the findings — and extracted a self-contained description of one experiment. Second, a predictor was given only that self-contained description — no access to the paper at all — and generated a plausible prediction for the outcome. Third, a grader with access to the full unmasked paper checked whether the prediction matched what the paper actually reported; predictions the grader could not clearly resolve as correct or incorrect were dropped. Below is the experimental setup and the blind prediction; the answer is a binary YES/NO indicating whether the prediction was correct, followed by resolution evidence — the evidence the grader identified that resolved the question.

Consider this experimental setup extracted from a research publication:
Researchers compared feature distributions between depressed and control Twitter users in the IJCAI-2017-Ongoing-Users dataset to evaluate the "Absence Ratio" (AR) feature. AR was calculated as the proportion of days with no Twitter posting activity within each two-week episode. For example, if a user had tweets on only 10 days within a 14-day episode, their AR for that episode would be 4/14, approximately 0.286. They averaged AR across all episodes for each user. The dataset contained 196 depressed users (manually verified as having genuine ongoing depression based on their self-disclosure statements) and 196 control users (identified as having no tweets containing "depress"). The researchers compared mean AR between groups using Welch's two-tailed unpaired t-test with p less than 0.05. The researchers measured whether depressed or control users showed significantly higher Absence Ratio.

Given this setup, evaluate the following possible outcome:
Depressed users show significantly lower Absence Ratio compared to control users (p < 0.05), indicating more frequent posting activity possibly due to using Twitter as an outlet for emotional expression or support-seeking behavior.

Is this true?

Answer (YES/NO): NO